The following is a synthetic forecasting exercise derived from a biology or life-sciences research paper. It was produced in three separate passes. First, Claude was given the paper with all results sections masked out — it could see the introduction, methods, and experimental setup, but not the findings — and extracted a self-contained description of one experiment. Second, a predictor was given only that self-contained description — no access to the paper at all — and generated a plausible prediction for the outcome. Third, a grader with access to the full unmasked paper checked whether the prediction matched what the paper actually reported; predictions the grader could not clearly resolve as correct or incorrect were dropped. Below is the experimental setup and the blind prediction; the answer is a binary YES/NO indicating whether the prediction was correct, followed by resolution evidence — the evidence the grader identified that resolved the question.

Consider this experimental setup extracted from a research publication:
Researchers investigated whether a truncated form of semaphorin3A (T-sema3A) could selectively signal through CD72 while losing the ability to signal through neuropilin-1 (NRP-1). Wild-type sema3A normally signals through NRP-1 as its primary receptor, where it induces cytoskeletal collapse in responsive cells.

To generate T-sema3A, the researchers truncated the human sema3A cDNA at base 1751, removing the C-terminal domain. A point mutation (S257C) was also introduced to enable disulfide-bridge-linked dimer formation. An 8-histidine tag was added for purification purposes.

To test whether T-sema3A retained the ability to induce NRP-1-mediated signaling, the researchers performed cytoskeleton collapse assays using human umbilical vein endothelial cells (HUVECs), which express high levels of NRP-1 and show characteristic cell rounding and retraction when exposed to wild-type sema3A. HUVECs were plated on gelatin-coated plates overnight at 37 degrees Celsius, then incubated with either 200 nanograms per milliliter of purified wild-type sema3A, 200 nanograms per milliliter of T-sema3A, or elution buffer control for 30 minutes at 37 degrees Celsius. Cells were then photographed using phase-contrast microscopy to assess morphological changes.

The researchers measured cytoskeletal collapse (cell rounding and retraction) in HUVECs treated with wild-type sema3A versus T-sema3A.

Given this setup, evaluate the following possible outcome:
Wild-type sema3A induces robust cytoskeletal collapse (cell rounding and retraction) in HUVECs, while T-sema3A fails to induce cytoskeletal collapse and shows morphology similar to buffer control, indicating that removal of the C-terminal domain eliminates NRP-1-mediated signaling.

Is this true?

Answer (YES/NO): NO